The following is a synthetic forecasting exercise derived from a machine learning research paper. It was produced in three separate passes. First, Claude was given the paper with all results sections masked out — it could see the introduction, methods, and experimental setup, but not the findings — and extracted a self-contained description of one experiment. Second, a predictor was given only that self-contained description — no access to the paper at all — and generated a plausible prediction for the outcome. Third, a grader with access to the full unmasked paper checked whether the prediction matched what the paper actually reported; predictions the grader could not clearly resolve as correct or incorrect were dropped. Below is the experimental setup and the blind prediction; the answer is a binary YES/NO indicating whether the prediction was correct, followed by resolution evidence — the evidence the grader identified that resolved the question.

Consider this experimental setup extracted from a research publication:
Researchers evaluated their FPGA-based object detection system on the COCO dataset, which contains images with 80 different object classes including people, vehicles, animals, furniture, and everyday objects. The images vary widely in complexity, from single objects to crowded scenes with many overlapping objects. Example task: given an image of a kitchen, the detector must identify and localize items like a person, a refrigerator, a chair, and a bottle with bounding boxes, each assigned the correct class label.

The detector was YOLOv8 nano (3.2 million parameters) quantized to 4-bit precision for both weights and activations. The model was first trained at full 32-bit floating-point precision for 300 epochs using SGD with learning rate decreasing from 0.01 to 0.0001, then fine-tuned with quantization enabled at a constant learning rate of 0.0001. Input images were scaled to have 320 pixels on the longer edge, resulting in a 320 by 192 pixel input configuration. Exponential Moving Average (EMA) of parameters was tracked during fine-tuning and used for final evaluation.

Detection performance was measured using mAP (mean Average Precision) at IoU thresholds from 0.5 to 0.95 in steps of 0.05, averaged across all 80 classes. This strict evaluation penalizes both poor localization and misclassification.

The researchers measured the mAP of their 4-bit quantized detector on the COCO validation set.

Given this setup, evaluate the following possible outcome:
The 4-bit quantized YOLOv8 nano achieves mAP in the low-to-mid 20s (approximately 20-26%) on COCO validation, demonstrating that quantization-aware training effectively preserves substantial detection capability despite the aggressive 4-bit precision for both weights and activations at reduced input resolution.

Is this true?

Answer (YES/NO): YES